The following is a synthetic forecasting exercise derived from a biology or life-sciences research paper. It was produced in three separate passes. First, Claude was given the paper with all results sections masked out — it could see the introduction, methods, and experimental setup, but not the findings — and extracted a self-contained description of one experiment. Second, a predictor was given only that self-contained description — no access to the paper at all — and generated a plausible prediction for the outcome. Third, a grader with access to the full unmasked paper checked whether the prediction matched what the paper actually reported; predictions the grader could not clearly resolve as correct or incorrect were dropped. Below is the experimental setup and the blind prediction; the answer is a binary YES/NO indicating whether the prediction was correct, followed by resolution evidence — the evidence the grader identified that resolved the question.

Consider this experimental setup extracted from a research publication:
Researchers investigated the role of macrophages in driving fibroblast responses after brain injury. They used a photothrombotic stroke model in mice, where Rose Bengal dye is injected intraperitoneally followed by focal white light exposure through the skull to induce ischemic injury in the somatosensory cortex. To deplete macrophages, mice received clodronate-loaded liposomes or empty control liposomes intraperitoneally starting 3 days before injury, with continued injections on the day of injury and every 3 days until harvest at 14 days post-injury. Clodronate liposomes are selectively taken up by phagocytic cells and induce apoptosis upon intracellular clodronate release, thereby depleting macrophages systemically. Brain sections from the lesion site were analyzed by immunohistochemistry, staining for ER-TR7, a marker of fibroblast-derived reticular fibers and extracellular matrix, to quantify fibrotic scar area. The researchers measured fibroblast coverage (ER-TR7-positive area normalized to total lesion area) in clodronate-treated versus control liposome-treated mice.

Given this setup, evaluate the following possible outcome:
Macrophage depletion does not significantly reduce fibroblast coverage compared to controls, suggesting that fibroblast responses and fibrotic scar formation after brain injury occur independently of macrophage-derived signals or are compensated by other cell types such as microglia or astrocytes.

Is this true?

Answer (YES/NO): NO